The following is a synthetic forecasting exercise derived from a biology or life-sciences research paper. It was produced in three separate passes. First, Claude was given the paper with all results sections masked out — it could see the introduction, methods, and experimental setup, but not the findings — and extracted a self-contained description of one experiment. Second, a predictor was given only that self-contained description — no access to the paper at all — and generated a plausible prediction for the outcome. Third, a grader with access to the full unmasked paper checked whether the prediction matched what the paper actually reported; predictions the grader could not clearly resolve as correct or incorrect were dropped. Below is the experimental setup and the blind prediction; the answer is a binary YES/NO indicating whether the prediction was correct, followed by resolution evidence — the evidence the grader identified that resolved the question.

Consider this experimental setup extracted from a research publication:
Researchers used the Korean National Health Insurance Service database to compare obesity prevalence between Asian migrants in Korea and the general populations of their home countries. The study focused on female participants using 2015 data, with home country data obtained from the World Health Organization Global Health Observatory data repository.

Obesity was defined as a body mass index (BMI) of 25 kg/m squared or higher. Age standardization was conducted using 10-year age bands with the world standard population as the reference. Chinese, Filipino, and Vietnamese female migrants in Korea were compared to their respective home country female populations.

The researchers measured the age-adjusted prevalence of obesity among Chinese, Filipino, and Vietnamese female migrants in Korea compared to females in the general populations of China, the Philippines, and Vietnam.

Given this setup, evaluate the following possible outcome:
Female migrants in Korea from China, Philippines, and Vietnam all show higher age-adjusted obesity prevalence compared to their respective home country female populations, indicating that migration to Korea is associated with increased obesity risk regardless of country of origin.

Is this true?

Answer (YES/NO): NO